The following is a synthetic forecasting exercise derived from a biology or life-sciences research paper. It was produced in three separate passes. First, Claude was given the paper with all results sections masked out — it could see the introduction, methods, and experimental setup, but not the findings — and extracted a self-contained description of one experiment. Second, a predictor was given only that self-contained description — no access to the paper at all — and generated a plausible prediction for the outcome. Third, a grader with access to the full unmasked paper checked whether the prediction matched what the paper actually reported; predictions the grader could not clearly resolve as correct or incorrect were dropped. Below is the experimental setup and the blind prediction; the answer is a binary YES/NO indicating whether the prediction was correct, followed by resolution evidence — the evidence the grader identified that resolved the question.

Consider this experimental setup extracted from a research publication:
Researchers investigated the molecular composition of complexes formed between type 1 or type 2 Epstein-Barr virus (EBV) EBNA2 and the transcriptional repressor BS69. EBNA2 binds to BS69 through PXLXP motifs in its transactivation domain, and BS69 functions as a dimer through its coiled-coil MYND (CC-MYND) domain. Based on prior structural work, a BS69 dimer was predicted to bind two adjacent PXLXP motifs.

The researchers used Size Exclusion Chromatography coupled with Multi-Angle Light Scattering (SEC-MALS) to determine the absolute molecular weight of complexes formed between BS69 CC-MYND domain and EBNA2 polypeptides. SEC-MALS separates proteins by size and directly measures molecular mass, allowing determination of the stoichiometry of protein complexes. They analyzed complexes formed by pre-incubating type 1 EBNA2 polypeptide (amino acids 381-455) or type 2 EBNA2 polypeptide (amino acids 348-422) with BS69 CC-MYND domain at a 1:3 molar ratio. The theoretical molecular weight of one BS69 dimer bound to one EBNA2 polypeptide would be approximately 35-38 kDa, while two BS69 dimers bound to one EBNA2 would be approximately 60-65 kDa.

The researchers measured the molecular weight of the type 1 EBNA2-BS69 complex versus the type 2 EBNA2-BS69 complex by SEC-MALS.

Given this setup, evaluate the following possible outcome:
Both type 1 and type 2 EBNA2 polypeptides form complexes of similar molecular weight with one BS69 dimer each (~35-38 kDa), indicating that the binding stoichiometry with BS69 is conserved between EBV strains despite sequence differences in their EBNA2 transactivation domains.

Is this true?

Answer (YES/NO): NO